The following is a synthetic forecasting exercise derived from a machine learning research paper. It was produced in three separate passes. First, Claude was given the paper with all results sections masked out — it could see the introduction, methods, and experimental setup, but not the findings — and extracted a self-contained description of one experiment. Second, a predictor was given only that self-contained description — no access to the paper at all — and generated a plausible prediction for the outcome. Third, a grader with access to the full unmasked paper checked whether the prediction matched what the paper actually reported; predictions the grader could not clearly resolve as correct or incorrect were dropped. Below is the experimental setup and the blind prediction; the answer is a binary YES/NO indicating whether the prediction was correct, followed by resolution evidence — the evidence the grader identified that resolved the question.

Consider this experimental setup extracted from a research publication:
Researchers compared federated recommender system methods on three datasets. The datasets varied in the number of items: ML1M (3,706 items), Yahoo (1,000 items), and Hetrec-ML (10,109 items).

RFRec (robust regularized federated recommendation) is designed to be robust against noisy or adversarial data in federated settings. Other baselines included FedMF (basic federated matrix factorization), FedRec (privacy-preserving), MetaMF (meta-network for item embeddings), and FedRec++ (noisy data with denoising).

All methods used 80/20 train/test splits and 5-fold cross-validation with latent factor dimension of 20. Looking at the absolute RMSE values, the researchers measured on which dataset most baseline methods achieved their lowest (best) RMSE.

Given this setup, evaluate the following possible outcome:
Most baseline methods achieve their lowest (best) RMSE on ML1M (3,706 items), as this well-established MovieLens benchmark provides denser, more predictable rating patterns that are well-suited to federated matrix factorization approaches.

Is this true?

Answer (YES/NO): NO